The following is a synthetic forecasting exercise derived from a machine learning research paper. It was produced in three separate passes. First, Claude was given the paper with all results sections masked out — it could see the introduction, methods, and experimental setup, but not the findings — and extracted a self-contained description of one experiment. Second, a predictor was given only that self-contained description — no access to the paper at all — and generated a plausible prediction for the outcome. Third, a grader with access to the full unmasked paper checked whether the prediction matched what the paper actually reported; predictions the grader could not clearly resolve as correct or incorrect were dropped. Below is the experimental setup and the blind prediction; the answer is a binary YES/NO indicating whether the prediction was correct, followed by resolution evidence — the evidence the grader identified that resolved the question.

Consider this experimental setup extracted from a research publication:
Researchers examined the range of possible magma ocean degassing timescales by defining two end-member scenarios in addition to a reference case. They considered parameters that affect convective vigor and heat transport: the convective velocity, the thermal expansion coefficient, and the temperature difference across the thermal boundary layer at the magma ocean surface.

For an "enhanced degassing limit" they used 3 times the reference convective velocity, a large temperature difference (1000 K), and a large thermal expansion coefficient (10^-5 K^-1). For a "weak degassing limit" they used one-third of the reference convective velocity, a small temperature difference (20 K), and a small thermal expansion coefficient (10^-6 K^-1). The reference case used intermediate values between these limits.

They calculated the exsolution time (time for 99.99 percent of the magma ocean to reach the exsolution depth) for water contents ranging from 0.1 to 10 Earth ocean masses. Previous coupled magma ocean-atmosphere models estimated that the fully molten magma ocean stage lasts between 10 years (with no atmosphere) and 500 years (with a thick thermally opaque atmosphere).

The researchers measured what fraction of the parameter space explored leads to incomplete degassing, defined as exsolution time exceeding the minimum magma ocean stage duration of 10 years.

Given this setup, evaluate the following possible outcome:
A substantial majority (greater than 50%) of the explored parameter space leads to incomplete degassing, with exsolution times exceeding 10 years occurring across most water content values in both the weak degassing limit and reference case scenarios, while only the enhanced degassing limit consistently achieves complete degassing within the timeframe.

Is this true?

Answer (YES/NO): NO